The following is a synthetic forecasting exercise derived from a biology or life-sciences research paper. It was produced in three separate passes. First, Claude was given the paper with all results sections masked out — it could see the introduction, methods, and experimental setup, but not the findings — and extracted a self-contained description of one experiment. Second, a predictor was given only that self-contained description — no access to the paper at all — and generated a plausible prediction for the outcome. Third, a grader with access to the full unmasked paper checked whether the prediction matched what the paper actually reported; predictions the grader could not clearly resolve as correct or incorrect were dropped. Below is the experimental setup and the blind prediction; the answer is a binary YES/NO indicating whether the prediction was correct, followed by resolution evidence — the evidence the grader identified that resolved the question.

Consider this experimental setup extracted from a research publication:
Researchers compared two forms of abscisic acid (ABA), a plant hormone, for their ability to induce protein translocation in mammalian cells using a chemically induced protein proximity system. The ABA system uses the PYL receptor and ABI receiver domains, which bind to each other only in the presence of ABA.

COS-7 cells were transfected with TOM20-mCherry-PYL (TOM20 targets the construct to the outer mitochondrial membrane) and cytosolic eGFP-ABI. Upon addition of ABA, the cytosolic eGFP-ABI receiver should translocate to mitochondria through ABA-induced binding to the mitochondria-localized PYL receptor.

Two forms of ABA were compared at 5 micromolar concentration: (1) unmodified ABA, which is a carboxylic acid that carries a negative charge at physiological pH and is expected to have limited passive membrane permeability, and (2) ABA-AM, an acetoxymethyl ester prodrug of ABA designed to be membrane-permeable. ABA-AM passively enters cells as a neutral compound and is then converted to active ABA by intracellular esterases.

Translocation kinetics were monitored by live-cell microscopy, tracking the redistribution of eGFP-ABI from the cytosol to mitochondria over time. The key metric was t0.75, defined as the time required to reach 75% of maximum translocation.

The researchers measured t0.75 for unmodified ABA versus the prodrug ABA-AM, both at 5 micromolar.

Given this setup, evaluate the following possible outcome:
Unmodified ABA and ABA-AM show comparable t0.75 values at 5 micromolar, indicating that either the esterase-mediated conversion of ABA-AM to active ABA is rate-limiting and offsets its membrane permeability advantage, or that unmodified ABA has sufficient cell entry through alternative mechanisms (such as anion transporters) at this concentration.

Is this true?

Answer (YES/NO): NO